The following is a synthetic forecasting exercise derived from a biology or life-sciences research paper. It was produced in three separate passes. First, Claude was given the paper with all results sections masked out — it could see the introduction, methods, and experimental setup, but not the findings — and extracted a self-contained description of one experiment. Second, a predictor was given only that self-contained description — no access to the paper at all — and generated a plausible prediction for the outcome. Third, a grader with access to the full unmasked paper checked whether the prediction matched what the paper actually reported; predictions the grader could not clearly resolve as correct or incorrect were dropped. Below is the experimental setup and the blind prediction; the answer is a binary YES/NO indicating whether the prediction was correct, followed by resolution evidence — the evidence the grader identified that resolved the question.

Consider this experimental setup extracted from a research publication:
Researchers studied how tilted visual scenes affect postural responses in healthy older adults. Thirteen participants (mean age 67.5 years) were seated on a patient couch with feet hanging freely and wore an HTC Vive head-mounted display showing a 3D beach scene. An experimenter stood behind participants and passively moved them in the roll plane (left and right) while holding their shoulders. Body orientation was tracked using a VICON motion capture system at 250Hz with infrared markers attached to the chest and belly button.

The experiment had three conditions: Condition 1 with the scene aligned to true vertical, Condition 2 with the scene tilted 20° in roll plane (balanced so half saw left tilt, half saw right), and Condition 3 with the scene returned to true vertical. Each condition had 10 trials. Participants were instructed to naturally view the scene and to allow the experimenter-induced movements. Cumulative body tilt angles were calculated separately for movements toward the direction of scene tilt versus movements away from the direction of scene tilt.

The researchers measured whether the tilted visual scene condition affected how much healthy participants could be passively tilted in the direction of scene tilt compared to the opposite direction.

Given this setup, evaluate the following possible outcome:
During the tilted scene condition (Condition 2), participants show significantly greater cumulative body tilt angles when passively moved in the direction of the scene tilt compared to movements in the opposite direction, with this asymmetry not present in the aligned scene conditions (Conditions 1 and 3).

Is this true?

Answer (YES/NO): NO